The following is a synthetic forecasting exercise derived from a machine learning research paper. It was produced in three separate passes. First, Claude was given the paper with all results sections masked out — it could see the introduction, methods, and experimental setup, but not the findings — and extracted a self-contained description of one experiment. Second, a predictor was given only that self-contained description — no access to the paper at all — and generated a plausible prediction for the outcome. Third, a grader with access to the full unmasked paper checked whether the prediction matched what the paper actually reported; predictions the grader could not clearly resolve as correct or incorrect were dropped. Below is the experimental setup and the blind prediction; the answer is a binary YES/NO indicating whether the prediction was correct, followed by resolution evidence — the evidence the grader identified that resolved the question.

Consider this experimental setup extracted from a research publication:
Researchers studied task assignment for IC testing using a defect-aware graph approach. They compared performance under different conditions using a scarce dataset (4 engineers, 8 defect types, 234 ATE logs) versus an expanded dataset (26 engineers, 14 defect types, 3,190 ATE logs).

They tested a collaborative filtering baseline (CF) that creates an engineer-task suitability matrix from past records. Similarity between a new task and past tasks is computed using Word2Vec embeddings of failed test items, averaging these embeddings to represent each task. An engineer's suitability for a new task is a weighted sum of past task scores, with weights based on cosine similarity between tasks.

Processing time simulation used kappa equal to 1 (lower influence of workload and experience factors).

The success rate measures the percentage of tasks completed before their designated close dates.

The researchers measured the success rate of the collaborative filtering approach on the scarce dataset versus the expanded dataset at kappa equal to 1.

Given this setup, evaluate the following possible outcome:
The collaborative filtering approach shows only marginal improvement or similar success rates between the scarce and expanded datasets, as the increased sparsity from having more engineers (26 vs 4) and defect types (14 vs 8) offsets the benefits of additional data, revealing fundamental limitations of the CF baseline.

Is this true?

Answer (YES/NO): NO